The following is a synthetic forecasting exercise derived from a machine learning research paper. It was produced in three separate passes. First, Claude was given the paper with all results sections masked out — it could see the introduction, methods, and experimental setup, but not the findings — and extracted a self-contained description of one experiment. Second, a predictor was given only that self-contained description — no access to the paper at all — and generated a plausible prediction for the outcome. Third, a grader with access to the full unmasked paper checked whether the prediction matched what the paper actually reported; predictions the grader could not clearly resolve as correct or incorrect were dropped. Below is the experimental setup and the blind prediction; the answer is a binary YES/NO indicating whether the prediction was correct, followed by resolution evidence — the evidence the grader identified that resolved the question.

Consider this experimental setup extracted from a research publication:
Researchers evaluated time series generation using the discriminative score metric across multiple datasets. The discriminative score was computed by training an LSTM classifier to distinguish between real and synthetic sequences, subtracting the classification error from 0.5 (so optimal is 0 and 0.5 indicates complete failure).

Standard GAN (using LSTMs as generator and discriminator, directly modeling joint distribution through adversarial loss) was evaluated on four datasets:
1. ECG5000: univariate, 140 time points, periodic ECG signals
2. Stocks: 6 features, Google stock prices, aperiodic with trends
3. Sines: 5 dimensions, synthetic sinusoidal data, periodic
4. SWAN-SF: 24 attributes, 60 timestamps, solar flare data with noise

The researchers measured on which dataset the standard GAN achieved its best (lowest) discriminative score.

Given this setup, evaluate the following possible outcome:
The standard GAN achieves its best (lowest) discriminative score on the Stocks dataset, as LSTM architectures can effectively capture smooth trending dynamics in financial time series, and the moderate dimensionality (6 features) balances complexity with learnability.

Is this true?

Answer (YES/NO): NO